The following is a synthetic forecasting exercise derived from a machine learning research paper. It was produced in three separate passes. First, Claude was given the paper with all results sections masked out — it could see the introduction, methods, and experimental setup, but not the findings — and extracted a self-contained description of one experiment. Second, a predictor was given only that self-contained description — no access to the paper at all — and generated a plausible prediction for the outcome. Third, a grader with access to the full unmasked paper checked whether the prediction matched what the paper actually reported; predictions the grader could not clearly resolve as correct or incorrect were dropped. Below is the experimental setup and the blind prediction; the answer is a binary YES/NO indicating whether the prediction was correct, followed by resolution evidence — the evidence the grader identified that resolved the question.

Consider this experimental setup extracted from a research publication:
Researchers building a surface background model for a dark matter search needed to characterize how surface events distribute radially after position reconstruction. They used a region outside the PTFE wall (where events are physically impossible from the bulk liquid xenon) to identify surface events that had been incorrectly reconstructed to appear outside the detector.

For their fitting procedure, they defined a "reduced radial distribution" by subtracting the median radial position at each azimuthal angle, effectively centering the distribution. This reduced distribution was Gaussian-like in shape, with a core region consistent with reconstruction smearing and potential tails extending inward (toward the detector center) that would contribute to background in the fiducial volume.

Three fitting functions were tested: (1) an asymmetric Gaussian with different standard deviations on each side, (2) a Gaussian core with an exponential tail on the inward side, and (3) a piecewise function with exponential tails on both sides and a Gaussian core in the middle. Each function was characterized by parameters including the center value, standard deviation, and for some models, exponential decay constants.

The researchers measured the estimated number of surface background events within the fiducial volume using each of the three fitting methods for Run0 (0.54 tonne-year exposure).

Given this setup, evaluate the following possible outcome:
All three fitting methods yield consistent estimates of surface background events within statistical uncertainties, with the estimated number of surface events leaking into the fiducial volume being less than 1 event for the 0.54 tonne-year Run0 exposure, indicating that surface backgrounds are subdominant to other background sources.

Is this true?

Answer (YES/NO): NO